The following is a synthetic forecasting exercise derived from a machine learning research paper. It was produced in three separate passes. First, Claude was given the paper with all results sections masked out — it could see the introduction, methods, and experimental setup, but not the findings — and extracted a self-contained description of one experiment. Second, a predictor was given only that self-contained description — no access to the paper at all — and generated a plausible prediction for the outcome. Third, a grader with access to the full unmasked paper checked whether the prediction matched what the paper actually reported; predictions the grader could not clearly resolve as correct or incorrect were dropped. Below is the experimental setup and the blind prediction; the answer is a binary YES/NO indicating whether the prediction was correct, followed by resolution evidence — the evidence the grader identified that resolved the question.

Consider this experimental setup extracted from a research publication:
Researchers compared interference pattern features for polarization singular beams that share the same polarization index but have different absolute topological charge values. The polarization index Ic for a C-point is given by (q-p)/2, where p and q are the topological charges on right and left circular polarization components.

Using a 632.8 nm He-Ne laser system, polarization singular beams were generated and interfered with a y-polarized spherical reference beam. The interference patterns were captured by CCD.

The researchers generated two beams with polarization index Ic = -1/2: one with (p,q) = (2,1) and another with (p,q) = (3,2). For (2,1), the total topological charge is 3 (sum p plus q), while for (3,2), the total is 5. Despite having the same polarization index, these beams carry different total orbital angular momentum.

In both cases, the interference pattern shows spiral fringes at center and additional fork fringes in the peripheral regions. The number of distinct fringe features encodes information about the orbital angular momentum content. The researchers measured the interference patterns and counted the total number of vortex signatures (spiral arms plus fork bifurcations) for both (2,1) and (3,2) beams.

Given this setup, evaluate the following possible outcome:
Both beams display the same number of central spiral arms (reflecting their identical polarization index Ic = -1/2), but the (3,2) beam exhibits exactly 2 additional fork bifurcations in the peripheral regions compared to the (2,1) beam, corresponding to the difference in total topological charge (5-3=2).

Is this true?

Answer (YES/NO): NO